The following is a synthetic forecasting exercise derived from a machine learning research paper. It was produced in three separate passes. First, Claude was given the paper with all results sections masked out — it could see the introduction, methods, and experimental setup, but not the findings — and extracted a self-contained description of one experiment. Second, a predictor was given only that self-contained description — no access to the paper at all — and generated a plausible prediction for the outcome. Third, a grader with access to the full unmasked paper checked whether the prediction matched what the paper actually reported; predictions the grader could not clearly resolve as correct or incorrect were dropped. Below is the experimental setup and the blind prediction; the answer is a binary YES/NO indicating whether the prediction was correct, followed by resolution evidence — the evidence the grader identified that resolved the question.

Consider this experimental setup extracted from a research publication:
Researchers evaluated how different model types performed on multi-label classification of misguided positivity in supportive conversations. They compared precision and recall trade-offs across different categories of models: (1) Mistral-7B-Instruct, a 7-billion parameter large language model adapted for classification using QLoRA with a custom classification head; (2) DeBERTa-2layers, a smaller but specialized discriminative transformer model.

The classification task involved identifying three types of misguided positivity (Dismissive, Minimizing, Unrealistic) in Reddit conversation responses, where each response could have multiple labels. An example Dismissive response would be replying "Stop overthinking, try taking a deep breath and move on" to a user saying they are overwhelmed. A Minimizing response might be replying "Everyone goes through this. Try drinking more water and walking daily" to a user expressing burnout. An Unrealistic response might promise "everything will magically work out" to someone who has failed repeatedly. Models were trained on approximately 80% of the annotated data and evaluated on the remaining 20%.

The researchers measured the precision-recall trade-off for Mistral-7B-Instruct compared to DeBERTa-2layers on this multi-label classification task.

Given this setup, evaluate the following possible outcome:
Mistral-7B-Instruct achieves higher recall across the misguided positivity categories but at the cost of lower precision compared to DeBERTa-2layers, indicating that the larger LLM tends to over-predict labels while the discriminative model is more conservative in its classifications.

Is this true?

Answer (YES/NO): NO